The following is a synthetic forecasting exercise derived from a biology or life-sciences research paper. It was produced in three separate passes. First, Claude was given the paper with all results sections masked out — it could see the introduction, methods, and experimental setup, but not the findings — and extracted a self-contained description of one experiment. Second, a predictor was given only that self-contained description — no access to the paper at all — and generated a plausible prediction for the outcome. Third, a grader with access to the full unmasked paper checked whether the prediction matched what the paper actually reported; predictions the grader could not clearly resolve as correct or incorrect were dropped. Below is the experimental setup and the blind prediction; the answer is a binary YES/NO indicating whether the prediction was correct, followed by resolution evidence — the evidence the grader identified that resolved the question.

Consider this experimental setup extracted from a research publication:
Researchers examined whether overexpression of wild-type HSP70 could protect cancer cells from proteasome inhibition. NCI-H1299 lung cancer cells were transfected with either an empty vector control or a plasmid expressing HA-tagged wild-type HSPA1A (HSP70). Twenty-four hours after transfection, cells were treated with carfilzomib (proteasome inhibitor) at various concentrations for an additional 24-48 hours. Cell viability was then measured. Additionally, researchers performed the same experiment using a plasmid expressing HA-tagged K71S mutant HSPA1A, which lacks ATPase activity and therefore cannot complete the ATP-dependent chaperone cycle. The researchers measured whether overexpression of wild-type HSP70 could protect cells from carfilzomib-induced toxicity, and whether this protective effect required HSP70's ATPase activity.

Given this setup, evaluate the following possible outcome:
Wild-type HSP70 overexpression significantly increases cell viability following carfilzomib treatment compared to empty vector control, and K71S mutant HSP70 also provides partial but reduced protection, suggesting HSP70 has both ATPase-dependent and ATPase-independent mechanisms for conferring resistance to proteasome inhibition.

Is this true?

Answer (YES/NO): NO